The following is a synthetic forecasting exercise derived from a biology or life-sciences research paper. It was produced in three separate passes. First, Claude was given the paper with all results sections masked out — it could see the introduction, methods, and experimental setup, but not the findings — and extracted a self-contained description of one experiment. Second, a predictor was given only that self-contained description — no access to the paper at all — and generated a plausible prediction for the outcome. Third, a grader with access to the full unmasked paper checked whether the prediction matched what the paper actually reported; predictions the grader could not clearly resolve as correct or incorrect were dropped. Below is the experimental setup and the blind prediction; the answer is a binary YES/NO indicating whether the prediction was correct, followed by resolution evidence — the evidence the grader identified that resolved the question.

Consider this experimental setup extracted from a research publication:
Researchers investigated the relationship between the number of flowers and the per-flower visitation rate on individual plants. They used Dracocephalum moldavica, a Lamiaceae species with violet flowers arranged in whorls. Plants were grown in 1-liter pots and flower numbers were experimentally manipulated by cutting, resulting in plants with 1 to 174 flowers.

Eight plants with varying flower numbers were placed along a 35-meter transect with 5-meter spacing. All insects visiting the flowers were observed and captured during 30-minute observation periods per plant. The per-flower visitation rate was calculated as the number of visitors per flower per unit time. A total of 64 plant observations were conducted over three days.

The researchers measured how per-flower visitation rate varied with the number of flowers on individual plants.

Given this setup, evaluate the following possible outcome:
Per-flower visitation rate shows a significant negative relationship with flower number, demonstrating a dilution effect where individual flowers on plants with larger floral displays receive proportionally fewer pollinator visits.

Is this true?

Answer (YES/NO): NO